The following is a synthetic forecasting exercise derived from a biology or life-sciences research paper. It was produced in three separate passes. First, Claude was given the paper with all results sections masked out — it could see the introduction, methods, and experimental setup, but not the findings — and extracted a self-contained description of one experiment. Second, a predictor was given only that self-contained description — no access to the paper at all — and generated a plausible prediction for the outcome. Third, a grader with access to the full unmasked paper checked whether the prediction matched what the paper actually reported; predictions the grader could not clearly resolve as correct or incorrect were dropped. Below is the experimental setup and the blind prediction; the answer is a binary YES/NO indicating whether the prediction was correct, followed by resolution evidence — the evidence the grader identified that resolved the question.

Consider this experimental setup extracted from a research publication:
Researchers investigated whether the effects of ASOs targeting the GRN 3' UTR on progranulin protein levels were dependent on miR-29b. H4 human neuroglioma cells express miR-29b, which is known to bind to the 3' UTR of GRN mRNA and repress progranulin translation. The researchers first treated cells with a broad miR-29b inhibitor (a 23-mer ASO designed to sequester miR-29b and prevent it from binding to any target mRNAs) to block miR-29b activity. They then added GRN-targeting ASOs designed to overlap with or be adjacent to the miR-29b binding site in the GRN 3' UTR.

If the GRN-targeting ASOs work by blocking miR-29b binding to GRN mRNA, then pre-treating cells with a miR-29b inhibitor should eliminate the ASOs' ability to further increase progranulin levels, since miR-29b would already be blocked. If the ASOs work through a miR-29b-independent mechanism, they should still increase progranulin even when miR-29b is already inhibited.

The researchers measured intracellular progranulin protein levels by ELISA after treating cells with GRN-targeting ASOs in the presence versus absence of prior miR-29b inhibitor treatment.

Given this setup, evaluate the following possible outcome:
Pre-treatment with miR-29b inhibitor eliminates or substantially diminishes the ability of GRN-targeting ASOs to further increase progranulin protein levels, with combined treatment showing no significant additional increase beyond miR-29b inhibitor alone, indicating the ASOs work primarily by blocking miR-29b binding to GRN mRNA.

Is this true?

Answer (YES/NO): YES